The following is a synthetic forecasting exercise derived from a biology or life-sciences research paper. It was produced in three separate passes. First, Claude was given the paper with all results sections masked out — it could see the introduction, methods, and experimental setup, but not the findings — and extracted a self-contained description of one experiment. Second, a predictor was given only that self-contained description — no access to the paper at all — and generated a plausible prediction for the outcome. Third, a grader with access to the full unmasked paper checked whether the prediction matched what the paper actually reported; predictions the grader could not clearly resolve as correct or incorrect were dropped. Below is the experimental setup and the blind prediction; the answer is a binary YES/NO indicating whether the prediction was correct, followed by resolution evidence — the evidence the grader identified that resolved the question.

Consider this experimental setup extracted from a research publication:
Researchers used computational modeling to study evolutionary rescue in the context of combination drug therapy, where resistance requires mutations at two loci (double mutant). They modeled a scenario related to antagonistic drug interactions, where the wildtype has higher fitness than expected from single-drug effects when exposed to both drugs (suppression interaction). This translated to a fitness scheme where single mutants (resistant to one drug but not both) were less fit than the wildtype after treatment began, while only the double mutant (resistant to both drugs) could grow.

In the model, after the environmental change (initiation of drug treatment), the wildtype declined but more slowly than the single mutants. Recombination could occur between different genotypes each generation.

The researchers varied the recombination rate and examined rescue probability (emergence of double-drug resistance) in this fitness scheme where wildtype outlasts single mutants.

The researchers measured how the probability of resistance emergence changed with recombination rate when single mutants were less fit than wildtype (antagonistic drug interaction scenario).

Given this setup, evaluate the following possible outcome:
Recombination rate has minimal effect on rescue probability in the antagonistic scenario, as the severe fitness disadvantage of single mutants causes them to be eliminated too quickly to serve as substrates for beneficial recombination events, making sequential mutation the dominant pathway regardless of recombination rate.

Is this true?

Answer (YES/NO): NO